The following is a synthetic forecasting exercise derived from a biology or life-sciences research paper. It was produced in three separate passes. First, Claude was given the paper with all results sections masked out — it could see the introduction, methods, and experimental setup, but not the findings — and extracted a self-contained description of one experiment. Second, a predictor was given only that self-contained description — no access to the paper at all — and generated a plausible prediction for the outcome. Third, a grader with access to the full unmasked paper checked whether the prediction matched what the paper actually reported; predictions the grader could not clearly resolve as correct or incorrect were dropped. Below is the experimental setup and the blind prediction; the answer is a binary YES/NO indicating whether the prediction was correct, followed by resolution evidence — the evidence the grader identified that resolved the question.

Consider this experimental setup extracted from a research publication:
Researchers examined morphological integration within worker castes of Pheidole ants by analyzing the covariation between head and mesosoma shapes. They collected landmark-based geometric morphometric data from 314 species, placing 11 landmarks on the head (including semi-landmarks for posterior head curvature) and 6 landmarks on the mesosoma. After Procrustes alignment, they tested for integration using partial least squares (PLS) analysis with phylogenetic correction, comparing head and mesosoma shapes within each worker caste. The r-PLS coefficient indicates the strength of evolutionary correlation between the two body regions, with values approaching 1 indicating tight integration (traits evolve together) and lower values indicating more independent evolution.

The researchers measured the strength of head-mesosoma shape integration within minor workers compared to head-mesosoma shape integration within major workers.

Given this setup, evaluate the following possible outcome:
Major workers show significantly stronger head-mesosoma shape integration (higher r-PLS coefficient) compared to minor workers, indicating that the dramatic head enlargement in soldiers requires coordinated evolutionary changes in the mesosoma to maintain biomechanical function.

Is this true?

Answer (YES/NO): NO